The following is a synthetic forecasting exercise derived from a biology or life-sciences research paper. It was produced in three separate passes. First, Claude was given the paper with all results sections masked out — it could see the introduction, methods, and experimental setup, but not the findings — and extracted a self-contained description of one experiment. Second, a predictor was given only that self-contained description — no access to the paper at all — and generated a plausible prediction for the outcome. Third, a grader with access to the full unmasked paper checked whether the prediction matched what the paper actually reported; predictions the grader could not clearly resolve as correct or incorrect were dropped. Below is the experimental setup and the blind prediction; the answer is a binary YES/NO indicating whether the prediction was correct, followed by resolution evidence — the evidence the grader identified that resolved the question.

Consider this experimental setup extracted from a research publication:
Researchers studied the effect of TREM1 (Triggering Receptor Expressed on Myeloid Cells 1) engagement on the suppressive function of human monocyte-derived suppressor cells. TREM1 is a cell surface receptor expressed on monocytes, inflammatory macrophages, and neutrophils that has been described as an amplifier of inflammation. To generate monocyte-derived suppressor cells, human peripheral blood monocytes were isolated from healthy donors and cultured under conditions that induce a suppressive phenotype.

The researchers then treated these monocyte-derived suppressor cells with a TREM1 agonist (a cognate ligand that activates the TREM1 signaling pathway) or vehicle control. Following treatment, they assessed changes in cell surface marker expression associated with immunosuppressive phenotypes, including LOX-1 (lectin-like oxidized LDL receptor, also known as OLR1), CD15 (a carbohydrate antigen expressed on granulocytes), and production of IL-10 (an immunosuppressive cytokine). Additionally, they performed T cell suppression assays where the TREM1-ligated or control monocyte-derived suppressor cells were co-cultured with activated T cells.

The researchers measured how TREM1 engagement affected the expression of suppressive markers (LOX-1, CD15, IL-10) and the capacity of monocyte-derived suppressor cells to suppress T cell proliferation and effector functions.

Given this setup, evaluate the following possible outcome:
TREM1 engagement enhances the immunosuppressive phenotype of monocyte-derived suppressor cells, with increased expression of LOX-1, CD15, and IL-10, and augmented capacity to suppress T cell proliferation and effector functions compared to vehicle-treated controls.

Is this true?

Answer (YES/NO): YES